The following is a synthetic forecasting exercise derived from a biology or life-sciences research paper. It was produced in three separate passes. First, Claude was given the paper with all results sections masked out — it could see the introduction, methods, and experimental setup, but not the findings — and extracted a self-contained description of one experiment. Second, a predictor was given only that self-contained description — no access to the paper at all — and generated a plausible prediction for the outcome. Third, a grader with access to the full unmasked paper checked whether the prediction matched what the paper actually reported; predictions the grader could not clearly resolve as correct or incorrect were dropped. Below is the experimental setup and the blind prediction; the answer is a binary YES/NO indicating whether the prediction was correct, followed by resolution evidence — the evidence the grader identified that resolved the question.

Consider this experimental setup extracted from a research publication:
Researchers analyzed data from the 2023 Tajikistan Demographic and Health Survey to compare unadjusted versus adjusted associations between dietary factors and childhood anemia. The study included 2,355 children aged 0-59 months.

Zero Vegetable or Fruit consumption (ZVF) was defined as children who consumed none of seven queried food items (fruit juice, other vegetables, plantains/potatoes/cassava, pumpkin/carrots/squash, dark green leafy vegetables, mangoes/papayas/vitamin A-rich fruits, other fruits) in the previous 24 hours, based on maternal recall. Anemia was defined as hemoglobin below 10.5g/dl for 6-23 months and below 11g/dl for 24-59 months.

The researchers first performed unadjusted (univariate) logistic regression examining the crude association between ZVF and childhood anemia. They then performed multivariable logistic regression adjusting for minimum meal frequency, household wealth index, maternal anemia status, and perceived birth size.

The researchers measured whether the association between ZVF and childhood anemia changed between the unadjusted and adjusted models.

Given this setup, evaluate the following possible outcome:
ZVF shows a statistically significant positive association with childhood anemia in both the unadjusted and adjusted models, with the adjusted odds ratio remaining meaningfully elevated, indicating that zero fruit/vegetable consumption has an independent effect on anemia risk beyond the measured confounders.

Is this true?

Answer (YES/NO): NO